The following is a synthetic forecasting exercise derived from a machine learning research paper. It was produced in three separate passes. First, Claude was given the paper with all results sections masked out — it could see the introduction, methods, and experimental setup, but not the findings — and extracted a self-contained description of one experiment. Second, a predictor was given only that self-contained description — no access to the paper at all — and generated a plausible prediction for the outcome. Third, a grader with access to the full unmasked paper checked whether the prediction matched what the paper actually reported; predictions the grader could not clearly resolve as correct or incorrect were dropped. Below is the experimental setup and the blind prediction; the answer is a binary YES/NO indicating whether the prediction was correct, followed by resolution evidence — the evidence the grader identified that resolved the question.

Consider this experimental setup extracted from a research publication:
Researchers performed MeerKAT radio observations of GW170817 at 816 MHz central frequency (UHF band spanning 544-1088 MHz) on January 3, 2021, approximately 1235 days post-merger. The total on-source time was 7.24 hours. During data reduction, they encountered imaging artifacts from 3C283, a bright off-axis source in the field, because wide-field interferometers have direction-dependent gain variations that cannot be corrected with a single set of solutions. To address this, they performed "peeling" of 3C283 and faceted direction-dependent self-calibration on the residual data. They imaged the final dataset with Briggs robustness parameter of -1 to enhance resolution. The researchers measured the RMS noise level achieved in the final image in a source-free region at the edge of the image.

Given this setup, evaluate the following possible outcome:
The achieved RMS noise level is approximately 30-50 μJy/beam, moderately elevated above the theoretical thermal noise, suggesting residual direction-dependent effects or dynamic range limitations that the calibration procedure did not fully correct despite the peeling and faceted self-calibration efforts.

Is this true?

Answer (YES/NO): NO